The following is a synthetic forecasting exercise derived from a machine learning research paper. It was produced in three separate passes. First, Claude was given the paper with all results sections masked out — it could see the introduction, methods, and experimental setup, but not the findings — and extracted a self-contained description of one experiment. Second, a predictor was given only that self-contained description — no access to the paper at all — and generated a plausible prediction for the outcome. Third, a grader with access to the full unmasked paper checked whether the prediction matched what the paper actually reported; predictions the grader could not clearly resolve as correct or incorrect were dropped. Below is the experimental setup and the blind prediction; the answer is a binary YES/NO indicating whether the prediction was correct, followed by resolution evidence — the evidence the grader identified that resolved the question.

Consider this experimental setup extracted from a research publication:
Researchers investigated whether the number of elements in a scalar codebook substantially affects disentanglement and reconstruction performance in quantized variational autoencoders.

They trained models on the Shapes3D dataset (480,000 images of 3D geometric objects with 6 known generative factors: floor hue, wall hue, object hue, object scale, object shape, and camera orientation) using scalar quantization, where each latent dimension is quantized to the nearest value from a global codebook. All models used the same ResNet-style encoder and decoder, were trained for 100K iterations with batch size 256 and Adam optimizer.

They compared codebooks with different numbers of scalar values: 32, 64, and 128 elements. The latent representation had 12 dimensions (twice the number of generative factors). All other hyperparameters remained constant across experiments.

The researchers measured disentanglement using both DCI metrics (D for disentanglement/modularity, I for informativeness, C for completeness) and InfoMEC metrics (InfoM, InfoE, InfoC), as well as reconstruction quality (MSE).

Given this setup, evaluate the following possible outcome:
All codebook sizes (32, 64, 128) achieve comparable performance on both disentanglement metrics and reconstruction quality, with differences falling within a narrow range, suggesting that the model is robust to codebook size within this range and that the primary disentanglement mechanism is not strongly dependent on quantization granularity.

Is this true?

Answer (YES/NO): YES